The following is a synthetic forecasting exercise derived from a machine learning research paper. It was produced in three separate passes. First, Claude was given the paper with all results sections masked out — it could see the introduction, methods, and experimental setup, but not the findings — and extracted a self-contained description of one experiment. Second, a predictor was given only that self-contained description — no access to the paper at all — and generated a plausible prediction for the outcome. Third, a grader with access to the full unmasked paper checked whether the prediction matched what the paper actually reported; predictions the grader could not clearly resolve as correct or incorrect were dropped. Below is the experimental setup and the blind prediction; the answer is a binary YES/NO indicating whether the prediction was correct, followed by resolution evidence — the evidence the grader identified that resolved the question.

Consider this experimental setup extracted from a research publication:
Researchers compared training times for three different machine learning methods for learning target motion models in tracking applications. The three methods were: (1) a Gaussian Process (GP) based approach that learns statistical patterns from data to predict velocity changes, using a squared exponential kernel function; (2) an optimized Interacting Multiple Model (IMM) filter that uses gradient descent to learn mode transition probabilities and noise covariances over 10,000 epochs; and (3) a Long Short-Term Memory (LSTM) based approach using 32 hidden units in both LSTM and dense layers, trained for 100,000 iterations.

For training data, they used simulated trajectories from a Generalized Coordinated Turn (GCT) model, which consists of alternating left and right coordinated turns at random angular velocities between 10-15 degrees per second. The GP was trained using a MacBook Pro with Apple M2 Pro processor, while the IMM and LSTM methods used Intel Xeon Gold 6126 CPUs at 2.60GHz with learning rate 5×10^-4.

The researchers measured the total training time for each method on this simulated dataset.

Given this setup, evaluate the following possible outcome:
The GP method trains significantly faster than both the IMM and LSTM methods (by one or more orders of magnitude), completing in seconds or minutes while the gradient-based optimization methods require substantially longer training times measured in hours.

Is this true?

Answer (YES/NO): NO